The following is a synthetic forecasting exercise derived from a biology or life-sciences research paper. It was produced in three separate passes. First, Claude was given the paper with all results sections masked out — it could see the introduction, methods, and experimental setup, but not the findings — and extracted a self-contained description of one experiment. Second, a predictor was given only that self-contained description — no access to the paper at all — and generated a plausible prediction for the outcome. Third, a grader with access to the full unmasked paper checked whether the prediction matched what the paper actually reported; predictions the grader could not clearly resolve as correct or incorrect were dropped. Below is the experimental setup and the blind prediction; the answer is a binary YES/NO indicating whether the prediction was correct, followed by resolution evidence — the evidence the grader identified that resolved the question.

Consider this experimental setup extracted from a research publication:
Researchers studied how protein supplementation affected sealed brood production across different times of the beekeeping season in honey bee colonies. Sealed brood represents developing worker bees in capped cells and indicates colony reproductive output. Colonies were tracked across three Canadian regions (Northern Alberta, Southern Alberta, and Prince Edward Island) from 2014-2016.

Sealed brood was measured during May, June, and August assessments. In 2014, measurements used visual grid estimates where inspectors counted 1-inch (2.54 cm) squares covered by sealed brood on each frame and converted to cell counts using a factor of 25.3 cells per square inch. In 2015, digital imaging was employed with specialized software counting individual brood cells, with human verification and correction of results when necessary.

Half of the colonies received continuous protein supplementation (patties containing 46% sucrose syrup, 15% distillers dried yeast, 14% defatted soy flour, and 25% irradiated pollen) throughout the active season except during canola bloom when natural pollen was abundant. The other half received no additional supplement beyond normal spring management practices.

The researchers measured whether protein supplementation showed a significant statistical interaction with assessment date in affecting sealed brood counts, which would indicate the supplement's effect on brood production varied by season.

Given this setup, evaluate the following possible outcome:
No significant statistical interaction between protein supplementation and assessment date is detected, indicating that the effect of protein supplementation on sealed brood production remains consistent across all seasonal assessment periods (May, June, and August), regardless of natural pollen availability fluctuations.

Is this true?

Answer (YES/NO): NO